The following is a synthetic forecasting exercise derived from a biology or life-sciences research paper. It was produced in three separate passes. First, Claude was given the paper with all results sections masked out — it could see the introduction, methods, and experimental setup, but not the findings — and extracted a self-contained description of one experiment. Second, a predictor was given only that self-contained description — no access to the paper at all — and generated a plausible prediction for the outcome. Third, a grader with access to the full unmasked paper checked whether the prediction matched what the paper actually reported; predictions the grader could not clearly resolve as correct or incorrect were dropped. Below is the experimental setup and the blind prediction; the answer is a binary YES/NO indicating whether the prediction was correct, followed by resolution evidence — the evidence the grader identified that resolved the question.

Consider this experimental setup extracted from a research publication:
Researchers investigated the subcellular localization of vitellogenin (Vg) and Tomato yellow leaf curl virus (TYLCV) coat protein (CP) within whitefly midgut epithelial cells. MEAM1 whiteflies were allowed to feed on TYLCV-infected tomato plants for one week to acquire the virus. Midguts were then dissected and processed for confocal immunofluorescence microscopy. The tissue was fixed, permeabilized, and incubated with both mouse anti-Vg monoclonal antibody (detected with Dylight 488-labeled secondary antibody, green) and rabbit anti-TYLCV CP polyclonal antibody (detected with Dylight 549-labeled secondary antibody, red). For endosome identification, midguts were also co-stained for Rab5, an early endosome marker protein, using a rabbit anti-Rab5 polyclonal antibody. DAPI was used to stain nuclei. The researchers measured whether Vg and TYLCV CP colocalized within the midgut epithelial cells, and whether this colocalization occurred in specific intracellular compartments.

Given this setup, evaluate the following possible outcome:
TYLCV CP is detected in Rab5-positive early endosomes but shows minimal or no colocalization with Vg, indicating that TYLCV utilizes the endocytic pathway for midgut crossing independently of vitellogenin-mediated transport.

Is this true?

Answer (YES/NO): NO